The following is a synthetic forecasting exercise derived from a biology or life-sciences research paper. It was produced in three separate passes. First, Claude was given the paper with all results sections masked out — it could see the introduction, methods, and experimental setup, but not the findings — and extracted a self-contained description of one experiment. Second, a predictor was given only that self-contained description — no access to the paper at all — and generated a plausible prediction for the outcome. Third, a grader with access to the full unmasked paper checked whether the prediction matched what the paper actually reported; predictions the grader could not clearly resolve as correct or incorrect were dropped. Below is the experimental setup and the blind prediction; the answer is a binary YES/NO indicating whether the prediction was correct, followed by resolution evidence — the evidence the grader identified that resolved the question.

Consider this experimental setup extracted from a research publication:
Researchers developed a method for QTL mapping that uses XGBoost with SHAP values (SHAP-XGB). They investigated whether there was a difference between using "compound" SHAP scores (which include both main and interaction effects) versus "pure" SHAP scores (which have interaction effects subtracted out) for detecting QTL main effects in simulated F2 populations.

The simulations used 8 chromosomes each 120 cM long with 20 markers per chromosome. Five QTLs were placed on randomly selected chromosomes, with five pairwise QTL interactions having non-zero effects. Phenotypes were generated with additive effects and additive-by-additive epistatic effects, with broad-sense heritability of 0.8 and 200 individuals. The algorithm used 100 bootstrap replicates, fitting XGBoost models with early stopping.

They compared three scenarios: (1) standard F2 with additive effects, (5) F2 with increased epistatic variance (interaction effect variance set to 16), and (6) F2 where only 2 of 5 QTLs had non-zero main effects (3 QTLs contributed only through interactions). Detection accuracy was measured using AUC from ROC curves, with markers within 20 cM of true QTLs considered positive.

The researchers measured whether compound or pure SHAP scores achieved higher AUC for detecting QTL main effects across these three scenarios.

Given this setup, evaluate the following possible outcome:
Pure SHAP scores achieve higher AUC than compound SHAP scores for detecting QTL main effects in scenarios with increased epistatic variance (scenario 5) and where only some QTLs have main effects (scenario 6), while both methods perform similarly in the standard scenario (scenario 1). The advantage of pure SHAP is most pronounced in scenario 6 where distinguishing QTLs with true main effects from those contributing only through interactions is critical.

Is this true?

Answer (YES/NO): NO